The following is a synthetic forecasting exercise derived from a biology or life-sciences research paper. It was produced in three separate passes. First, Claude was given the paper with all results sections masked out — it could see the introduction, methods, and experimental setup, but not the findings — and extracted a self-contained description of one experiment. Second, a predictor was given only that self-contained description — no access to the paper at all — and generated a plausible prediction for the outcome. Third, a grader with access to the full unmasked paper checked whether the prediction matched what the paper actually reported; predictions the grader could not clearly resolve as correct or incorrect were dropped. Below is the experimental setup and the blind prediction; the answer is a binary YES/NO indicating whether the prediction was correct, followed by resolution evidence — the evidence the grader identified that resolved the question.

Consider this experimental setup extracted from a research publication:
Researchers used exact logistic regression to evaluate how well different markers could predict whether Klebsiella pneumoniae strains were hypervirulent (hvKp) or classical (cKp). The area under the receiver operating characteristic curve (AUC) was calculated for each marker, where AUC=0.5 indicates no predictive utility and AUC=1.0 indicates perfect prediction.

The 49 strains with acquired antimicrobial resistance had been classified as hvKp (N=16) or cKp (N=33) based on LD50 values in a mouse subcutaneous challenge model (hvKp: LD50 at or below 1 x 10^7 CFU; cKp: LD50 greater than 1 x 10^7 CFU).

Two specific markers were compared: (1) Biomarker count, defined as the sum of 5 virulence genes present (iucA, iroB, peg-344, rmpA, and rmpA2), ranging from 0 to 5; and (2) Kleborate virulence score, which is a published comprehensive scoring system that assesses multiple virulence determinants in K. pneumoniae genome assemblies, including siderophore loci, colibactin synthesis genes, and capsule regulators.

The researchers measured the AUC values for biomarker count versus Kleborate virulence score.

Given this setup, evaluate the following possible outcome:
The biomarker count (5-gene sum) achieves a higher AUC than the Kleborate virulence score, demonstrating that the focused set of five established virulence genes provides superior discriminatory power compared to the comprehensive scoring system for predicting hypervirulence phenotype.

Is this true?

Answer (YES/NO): YES